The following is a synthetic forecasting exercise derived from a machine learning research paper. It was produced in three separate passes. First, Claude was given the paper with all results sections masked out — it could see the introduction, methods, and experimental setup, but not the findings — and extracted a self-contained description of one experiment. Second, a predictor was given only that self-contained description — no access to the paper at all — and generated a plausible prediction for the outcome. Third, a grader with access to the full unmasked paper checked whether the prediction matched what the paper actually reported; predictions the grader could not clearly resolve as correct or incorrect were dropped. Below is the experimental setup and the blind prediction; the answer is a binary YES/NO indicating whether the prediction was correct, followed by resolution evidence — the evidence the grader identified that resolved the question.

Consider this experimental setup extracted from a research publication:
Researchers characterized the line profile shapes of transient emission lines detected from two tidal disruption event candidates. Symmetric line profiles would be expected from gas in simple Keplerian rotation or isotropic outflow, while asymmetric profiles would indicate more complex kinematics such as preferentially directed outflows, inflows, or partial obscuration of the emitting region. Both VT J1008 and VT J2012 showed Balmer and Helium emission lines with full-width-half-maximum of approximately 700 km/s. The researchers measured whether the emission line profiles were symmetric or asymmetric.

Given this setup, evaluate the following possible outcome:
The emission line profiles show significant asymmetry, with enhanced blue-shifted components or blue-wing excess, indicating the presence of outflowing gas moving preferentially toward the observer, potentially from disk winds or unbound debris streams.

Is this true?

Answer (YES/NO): NO